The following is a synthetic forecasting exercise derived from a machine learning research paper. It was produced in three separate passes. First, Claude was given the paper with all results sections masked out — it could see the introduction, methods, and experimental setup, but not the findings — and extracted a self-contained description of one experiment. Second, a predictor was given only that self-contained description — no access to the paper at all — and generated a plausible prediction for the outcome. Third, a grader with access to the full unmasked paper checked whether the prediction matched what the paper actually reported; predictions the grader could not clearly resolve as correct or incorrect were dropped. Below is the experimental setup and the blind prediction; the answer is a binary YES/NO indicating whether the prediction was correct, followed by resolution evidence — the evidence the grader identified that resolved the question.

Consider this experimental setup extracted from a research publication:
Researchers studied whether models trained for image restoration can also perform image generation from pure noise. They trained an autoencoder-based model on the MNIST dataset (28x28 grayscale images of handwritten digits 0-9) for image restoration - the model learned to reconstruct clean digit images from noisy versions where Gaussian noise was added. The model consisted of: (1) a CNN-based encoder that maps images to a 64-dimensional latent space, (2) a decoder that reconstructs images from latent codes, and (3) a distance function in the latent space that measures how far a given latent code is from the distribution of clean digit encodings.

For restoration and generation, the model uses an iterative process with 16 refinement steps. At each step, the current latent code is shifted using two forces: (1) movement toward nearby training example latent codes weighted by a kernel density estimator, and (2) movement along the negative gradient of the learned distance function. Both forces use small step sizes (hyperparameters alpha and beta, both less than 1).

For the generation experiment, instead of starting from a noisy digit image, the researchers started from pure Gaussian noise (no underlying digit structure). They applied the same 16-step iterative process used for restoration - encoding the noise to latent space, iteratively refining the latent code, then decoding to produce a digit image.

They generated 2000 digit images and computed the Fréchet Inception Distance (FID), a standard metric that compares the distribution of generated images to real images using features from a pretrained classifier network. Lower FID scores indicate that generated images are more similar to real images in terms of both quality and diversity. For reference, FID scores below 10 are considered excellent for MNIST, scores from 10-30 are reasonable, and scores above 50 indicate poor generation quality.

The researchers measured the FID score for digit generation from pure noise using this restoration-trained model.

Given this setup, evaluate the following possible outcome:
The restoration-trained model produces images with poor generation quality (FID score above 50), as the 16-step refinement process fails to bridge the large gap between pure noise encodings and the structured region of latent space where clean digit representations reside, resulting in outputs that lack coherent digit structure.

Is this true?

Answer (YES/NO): NO